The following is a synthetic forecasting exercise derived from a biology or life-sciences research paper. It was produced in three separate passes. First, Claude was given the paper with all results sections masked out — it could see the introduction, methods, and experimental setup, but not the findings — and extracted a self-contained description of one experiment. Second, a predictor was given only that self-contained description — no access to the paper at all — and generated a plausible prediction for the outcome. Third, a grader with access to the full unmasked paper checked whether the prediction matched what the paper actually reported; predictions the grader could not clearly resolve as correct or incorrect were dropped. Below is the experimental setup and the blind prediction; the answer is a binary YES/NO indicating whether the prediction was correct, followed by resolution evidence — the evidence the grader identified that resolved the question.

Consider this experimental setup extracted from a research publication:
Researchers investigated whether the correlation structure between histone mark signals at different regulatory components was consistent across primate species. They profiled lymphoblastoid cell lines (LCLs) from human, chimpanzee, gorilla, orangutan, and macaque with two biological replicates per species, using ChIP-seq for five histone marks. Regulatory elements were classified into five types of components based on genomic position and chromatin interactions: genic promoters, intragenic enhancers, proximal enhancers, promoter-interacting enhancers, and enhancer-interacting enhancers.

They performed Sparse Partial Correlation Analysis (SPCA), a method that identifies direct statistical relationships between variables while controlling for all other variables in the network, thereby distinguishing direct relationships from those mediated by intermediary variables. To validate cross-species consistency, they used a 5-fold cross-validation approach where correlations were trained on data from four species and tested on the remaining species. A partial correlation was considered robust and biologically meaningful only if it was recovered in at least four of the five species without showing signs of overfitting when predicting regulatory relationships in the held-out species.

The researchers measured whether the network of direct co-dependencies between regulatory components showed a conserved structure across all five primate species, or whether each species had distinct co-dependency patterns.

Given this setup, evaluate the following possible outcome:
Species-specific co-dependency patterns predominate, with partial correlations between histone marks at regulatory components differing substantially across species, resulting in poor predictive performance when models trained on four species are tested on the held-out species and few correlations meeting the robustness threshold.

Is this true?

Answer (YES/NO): NO